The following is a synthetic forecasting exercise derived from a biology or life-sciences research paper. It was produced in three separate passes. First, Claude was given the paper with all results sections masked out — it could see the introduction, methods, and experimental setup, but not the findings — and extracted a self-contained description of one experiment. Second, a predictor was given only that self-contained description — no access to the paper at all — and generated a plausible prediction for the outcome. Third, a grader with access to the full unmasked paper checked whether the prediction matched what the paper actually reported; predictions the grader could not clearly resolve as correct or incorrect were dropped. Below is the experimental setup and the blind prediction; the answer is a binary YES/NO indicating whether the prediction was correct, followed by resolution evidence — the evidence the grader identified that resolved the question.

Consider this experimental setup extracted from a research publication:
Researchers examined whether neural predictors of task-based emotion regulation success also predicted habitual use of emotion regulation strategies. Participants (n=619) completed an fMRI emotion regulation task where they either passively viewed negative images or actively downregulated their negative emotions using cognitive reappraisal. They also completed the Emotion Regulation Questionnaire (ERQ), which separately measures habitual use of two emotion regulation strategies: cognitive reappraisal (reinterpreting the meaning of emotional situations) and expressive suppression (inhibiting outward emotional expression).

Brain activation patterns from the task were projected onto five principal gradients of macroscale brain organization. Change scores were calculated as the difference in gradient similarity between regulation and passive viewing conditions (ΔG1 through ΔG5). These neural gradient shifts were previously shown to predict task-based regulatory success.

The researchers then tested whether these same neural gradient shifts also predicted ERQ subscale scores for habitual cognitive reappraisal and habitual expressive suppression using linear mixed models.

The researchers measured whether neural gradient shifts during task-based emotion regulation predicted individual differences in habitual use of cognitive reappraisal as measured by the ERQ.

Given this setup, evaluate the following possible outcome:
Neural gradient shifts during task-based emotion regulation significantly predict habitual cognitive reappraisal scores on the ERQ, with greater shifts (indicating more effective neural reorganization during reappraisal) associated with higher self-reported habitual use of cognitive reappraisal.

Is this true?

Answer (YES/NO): NO